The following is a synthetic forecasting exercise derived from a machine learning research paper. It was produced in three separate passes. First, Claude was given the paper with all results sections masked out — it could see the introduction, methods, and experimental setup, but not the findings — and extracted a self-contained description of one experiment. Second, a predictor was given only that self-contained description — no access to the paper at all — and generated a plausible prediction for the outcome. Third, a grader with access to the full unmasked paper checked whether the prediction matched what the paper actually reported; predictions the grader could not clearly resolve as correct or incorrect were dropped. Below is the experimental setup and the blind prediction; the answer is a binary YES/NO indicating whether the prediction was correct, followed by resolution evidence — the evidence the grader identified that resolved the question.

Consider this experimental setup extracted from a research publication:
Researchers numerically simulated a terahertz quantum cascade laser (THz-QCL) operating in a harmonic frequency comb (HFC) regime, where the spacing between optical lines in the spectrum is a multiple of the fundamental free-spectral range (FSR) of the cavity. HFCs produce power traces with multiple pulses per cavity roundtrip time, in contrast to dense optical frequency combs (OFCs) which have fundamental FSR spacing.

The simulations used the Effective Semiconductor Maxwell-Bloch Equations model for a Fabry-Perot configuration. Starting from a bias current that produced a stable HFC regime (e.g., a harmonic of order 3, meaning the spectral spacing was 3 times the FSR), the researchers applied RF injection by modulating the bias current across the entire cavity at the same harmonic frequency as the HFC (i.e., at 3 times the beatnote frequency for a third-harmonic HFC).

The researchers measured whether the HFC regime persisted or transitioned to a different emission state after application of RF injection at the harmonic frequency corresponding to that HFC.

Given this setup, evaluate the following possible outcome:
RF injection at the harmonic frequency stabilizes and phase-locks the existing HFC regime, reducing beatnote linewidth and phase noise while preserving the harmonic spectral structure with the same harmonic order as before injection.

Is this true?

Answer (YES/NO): NO